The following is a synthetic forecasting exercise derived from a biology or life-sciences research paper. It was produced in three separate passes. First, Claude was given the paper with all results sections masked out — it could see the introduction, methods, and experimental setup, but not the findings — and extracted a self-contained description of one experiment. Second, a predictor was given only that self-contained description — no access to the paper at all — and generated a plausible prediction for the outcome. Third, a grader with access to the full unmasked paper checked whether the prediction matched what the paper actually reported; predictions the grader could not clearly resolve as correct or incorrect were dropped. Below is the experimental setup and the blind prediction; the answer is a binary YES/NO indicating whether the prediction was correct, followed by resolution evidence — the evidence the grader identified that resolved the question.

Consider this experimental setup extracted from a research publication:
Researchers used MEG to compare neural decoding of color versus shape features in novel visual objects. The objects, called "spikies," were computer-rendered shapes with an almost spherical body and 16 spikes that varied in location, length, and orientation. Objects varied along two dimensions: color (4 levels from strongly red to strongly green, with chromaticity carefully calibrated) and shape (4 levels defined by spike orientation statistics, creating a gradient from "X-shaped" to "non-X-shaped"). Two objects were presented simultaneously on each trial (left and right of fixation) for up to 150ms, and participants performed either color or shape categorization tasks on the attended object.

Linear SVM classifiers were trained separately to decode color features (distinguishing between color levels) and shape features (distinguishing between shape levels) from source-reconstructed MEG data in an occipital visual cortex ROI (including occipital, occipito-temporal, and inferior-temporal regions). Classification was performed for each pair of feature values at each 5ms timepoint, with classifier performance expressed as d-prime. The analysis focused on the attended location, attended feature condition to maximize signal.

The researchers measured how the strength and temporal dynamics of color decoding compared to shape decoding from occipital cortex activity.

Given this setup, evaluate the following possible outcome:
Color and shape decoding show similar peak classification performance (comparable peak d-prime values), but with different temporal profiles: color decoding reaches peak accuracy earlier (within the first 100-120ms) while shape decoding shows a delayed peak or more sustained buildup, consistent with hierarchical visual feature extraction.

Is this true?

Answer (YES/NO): NO